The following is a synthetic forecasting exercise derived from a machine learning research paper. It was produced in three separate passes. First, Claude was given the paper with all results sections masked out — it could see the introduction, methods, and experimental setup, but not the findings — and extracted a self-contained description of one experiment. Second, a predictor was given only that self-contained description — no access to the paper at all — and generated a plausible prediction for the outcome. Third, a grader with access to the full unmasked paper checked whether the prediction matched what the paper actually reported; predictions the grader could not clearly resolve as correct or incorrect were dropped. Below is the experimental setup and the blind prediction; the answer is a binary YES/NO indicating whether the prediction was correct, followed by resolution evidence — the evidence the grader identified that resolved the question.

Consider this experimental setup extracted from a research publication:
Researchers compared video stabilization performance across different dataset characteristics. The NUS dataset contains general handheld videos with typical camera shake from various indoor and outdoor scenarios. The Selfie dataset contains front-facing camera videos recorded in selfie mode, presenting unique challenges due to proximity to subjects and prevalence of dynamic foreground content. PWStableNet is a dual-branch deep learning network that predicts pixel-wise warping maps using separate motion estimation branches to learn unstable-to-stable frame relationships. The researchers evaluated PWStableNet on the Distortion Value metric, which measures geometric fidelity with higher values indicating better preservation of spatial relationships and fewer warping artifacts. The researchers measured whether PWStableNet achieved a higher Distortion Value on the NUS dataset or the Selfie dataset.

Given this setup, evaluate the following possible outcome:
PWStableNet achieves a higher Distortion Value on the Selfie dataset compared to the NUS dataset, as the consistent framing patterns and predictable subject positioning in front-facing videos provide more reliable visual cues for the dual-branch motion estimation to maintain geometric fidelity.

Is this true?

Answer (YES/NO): YES